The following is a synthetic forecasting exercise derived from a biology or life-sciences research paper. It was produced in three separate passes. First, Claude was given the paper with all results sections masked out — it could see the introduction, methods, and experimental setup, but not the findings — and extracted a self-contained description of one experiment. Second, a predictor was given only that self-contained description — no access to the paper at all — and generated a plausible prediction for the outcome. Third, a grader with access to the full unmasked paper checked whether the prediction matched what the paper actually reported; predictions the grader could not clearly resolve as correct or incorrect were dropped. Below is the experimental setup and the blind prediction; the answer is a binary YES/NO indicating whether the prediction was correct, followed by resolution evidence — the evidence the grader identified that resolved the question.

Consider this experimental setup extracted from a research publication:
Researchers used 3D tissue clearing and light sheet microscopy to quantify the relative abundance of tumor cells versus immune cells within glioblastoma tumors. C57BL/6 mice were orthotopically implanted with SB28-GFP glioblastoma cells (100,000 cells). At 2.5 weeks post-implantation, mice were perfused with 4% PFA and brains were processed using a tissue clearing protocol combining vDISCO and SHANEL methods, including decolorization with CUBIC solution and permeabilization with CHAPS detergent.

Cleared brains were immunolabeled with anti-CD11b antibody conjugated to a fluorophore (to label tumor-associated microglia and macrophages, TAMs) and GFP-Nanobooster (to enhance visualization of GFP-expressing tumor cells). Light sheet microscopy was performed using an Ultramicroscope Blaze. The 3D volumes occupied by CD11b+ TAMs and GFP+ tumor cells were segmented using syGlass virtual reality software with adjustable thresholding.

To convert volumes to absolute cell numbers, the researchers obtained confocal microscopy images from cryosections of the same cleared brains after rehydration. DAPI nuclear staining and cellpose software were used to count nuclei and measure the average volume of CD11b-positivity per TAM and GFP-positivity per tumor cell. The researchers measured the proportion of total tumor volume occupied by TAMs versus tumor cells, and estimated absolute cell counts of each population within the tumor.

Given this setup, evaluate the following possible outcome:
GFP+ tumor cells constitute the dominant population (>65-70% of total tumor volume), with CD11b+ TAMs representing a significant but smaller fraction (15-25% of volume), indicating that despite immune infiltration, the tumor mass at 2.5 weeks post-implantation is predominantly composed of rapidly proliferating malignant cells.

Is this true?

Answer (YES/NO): YES